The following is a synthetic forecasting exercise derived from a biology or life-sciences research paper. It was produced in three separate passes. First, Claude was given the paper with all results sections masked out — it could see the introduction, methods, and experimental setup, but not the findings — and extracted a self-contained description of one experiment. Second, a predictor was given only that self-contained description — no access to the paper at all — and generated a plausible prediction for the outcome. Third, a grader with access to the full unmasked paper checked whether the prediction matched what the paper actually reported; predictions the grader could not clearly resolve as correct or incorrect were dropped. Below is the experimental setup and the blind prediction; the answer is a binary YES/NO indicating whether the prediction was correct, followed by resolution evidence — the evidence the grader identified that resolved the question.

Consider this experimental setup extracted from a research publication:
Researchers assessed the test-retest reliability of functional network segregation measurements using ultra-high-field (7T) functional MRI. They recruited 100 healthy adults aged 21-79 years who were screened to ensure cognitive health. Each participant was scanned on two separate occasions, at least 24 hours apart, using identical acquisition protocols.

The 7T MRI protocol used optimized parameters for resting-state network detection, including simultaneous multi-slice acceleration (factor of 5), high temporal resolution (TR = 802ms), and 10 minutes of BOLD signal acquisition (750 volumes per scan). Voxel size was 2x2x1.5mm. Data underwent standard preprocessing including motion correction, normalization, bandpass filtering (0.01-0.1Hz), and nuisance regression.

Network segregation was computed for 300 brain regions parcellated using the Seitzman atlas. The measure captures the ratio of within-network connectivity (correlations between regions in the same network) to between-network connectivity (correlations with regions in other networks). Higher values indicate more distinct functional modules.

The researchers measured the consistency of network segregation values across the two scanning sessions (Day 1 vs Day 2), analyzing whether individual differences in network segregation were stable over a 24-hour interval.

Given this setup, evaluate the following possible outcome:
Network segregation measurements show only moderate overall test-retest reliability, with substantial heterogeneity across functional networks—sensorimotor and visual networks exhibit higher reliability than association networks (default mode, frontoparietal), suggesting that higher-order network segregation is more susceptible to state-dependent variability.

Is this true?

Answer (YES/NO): NO